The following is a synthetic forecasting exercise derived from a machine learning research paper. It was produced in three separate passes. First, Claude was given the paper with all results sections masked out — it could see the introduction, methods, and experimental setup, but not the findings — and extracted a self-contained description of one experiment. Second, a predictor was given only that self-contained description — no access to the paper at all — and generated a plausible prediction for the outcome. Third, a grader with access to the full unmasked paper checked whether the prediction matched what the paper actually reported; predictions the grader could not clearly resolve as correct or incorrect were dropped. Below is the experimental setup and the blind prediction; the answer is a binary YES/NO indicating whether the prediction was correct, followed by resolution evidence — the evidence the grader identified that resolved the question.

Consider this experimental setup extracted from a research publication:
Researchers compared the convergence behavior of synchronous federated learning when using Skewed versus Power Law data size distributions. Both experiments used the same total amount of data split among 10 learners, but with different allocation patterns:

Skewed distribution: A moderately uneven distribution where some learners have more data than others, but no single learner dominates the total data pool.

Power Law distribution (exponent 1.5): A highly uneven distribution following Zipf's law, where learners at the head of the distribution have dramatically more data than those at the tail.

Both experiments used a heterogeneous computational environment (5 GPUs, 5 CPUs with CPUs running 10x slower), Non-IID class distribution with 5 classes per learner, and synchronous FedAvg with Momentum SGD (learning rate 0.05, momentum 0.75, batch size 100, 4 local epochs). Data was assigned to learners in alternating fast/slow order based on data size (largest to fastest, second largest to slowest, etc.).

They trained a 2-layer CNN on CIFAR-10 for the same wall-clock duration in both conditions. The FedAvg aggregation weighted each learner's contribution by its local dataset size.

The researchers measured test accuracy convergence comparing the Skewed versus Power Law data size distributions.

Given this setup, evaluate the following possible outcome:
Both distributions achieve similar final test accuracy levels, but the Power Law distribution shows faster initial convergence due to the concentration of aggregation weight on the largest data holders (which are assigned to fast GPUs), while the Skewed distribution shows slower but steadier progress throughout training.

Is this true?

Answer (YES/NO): NO